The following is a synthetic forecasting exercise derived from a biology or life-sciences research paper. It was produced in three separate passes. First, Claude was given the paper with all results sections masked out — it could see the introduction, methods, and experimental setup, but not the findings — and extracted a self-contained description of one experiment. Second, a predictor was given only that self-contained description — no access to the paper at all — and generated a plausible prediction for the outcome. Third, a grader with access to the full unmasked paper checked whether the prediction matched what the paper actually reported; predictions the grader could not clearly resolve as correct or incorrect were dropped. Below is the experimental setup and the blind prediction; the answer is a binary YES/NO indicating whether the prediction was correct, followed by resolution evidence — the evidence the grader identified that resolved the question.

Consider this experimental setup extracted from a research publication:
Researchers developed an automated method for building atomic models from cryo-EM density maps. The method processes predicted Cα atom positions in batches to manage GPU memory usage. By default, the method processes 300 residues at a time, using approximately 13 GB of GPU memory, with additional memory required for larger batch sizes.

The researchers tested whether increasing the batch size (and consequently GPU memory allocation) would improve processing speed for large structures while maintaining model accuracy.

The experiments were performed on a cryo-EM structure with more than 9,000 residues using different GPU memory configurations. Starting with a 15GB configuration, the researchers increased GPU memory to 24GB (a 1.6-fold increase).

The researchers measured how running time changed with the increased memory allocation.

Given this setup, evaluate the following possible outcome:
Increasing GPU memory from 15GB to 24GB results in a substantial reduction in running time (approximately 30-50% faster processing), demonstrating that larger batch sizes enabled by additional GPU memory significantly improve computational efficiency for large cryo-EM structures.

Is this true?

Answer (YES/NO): YES